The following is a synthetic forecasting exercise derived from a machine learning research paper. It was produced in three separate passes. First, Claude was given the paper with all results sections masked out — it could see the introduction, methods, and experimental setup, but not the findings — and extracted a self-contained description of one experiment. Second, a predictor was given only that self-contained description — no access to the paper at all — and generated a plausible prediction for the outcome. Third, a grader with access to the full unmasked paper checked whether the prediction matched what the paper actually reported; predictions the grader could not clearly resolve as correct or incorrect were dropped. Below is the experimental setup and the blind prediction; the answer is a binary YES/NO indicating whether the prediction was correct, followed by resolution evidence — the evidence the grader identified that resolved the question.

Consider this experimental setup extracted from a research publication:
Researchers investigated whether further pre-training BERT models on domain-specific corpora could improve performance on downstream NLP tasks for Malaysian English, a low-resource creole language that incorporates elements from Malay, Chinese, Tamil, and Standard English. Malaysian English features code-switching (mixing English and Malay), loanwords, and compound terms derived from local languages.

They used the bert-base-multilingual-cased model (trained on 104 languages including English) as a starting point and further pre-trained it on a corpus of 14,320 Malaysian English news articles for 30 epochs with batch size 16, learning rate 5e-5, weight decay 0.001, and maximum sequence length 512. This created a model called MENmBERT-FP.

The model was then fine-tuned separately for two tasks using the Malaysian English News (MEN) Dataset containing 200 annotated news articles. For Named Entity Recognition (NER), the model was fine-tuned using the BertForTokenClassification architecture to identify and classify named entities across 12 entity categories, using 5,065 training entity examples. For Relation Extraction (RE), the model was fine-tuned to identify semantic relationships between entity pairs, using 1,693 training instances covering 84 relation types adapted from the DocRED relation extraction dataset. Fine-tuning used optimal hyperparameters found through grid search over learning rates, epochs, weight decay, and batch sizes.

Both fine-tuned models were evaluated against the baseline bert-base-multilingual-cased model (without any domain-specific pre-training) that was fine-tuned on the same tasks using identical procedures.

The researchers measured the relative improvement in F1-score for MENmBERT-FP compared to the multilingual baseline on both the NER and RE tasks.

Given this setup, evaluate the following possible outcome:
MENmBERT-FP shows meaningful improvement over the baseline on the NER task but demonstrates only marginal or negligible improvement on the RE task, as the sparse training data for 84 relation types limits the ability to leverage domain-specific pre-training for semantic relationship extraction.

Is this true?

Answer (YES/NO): NO